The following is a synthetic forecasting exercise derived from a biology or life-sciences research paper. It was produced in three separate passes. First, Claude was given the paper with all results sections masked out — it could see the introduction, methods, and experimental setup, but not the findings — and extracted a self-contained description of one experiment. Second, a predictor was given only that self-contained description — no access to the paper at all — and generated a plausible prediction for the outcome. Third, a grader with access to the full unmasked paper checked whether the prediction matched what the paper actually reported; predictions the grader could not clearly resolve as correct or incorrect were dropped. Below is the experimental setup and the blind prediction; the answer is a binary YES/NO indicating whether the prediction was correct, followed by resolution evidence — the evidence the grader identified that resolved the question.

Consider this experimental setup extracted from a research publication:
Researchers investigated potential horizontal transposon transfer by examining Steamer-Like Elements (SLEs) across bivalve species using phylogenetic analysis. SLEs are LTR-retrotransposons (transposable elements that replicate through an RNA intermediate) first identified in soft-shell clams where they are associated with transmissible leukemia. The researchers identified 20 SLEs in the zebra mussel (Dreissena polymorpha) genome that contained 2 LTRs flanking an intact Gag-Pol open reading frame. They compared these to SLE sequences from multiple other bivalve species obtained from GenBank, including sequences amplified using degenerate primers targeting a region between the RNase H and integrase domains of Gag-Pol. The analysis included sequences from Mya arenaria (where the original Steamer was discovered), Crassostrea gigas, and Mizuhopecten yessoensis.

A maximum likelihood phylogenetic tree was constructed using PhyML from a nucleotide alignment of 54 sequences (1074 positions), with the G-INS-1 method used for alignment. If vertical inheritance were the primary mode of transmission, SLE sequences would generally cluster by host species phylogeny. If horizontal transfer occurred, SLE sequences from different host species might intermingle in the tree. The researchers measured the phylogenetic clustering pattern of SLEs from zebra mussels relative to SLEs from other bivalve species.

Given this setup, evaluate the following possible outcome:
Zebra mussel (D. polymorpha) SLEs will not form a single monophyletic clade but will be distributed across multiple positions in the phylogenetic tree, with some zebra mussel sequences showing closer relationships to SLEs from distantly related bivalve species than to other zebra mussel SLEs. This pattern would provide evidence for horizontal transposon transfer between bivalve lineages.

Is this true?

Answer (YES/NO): YES